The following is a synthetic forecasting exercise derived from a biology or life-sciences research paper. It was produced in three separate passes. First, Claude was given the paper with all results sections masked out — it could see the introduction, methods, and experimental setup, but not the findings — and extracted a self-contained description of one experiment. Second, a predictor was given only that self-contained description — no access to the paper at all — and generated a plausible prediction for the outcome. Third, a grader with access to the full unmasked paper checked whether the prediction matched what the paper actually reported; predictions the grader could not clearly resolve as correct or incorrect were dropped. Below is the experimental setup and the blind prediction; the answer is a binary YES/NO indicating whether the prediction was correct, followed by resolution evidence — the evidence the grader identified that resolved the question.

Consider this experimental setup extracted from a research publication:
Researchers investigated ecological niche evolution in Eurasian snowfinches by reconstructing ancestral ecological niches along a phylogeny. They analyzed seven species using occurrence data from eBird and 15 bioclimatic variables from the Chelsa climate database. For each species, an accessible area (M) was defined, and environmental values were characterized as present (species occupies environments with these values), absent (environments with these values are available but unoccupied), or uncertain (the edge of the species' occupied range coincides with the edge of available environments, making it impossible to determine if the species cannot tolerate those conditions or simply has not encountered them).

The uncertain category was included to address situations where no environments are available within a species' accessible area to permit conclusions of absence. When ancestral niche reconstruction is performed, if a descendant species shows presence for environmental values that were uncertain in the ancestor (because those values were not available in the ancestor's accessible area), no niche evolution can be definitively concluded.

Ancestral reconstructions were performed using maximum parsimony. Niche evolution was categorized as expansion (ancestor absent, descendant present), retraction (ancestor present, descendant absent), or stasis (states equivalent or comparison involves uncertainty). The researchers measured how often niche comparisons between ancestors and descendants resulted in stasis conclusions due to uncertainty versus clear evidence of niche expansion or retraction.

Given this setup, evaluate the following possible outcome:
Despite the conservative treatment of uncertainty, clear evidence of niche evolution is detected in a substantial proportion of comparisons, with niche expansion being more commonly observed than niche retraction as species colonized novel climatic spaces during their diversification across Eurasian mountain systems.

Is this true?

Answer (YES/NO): NO